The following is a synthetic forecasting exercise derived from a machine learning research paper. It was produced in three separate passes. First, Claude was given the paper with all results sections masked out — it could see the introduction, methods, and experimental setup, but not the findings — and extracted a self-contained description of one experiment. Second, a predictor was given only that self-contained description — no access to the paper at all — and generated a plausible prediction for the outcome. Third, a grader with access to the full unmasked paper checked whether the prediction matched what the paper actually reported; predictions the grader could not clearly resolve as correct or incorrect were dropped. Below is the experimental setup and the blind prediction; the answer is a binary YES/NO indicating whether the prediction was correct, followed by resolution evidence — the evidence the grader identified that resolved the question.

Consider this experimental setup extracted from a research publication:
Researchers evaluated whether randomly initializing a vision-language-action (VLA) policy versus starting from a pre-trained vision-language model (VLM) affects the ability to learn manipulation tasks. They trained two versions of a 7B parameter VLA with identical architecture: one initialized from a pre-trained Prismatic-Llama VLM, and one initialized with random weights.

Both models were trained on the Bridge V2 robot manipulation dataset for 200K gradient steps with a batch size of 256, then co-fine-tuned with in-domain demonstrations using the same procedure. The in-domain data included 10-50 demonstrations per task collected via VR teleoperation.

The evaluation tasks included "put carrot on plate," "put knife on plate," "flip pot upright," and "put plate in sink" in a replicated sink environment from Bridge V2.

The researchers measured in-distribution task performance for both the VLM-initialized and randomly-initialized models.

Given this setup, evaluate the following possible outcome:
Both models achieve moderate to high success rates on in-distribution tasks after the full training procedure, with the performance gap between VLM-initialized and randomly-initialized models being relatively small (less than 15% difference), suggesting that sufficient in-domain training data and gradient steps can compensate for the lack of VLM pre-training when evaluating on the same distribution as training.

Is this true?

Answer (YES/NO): NO